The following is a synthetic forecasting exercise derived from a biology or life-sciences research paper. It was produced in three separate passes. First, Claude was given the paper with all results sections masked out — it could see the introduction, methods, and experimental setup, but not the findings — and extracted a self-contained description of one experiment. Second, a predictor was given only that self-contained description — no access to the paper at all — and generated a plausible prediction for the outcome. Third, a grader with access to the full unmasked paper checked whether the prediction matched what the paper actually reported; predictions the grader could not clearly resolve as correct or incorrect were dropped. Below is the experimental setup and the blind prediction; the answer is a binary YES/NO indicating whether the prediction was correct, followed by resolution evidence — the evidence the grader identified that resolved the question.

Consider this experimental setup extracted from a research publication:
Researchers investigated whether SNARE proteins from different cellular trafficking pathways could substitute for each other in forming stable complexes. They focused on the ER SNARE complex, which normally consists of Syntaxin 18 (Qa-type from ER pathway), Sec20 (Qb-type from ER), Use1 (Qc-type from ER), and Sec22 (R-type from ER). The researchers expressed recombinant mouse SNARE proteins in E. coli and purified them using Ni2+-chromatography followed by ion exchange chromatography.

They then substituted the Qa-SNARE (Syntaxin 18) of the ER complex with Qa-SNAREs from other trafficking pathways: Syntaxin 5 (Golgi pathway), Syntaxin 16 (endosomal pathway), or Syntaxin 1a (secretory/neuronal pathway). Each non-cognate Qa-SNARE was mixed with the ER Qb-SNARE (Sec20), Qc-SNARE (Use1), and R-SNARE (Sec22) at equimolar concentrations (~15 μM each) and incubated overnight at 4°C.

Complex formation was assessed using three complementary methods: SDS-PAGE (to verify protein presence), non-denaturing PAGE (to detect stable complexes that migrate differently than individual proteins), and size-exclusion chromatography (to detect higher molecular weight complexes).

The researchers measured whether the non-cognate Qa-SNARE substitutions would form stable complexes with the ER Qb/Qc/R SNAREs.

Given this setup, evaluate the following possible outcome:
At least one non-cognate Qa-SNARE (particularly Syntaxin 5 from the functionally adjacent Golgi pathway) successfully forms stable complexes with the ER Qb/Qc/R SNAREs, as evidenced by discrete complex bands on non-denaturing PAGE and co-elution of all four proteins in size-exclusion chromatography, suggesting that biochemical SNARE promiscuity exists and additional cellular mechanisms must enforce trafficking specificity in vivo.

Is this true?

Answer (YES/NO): YES